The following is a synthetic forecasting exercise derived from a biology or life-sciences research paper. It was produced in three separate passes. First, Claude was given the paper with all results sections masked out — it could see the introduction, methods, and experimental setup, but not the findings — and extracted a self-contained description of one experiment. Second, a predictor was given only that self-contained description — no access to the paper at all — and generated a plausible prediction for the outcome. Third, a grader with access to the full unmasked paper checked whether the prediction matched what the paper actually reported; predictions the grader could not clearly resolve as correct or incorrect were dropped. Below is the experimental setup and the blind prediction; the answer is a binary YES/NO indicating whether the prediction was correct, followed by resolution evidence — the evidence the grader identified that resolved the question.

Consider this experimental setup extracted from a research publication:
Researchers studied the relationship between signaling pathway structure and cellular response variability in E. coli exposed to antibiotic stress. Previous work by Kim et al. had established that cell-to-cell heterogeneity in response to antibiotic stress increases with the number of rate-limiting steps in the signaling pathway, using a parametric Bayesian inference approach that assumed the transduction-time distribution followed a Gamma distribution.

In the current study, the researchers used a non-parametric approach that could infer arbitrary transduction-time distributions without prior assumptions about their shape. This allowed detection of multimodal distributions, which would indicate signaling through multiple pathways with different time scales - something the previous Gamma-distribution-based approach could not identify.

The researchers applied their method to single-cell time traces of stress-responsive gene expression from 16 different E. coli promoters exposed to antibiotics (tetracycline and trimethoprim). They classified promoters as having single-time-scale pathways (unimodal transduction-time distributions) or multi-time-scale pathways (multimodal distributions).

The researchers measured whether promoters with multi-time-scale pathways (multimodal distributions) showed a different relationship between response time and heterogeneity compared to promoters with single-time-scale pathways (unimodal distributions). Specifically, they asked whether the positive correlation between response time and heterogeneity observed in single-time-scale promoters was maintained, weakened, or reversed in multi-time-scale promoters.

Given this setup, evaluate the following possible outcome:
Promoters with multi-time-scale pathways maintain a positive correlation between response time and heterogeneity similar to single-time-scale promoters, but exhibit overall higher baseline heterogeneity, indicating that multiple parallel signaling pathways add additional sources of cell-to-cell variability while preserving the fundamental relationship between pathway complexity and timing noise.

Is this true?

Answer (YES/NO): NO